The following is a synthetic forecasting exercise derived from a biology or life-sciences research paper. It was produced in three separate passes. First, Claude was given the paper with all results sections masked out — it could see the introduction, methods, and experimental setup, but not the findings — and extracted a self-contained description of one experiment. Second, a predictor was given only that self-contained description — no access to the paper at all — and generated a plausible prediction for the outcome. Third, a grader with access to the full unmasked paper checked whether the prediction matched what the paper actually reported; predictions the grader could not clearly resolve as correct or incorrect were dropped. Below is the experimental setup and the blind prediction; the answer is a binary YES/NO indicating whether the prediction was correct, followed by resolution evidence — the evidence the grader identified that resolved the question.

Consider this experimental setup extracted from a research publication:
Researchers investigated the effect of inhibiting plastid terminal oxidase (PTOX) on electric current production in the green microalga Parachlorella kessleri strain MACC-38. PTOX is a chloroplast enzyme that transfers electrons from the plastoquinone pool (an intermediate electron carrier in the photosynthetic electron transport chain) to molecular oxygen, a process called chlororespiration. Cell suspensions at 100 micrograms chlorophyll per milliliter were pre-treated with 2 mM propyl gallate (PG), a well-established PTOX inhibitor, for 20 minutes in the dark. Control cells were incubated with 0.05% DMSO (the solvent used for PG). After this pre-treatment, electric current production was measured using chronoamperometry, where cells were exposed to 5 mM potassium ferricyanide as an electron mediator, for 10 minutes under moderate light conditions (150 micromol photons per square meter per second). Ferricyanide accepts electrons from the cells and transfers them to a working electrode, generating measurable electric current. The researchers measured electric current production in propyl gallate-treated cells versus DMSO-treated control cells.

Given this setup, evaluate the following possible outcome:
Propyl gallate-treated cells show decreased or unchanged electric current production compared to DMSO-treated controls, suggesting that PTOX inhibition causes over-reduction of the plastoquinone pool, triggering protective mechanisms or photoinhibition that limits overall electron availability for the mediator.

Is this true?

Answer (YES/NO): YES